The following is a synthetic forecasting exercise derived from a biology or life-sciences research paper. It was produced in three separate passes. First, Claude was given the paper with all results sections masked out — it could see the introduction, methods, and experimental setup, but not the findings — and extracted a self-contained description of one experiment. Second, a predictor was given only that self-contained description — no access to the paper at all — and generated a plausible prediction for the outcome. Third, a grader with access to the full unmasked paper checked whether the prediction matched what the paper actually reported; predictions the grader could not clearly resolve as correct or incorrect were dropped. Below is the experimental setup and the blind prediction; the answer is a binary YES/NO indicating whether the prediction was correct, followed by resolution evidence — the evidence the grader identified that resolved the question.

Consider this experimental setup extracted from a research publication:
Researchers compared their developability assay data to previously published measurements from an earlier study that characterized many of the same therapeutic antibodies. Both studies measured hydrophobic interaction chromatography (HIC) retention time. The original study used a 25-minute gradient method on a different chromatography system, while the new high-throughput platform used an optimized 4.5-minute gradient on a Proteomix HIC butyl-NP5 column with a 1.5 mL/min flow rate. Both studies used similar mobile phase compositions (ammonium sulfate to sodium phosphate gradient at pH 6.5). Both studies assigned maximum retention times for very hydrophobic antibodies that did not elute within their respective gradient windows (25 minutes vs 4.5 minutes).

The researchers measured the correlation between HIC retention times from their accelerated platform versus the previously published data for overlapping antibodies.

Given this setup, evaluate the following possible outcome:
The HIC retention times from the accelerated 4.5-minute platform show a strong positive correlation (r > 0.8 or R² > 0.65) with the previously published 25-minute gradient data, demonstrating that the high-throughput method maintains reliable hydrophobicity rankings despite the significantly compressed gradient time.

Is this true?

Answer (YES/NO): YES